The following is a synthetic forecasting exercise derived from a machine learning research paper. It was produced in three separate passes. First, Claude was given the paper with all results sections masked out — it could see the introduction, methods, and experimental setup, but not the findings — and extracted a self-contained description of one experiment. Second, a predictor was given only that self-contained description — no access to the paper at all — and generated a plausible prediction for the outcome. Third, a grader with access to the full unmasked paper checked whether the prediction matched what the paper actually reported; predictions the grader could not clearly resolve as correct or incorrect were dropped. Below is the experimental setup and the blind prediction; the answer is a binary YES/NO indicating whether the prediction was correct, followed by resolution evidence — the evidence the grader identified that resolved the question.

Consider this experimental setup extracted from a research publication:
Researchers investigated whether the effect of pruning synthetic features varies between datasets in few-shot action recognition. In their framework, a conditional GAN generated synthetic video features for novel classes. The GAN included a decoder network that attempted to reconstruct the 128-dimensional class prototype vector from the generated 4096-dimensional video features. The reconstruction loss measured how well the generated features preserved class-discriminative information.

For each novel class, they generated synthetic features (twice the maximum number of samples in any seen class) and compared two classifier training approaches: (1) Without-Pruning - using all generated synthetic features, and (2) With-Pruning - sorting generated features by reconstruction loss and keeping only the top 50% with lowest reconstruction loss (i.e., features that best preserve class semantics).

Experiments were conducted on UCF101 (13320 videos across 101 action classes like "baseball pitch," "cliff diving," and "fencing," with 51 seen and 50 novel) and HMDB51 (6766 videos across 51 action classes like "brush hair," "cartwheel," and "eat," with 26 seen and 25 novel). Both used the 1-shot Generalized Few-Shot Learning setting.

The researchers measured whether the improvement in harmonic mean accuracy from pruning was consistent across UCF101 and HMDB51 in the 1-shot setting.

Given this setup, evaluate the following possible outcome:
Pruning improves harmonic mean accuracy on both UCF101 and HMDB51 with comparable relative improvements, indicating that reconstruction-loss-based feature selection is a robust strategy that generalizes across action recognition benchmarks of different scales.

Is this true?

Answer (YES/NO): NO